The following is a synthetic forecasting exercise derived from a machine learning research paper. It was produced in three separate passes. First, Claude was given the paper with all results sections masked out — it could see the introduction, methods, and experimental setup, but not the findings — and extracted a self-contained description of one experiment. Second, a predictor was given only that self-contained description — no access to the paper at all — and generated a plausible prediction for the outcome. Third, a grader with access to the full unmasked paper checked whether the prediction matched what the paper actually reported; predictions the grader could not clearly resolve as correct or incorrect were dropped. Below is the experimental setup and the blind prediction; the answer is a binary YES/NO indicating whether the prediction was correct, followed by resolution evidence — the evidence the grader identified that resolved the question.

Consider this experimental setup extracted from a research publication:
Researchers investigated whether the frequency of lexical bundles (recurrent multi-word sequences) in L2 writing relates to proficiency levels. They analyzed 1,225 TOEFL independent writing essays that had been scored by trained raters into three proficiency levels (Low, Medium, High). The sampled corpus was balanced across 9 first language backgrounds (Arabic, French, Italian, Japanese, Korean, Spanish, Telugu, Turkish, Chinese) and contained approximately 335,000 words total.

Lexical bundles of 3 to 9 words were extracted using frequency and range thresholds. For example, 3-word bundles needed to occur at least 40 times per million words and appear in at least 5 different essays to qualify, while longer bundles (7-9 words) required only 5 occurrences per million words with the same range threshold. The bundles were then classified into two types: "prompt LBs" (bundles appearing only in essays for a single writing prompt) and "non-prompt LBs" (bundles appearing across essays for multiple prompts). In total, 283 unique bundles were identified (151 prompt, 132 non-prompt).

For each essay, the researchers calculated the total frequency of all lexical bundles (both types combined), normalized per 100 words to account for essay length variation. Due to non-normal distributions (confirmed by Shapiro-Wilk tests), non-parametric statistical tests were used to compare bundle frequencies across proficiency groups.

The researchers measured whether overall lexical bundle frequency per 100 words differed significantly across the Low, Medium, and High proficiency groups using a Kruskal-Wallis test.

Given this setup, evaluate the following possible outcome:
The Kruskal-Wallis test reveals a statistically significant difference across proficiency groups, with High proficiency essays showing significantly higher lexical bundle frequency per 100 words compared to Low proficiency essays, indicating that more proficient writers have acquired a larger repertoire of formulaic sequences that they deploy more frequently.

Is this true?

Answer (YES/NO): NO